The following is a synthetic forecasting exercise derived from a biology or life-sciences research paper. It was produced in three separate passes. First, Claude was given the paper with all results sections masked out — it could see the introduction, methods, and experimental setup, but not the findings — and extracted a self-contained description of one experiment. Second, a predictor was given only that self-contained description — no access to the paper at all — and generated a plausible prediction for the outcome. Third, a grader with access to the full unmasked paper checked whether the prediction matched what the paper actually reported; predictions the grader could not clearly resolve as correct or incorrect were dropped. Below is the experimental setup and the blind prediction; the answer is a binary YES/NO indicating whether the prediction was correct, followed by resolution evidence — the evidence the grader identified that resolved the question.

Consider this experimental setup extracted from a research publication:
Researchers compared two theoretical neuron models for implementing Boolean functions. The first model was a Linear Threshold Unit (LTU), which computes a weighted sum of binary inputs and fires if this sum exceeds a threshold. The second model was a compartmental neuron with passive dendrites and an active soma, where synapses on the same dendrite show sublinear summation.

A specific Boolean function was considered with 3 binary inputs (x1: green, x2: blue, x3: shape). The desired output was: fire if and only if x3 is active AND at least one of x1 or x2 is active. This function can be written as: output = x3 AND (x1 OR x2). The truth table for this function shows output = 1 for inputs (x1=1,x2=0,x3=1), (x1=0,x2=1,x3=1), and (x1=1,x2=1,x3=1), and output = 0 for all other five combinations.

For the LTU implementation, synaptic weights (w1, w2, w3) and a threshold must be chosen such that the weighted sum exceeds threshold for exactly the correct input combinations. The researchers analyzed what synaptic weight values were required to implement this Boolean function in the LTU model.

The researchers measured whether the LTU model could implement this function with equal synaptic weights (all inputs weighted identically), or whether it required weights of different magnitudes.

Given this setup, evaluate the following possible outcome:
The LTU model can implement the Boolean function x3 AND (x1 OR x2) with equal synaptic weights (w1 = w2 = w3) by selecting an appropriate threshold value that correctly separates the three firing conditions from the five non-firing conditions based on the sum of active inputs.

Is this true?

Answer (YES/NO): NO